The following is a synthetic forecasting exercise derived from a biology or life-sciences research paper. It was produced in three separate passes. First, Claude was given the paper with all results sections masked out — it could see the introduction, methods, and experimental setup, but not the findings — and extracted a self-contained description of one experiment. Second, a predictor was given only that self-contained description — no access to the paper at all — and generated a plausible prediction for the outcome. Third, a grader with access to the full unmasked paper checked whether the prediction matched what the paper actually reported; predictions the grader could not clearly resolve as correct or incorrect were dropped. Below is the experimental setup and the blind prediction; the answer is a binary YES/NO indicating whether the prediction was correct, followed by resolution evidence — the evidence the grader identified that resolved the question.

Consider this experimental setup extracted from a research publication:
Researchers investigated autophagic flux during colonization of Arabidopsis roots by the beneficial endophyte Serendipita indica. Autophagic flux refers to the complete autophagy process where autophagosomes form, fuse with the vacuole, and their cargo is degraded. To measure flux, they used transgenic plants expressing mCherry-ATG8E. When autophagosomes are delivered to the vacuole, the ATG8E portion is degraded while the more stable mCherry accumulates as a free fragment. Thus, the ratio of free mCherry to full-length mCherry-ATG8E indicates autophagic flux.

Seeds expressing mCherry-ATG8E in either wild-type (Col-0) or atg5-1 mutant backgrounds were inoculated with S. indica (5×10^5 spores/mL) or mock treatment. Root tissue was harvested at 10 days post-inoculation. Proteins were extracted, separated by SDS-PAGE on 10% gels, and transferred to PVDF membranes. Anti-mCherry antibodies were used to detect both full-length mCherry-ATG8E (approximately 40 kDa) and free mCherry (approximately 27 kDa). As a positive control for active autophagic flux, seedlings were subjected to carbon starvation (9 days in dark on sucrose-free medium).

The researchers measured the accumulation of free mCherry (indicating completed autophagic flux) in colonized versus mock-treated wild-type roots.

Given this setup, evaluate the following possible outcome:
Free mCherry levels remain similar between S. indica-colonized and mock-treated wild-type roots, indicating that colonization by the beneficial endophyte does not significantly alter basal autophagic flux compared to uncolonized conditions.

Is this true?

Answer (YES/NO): NO